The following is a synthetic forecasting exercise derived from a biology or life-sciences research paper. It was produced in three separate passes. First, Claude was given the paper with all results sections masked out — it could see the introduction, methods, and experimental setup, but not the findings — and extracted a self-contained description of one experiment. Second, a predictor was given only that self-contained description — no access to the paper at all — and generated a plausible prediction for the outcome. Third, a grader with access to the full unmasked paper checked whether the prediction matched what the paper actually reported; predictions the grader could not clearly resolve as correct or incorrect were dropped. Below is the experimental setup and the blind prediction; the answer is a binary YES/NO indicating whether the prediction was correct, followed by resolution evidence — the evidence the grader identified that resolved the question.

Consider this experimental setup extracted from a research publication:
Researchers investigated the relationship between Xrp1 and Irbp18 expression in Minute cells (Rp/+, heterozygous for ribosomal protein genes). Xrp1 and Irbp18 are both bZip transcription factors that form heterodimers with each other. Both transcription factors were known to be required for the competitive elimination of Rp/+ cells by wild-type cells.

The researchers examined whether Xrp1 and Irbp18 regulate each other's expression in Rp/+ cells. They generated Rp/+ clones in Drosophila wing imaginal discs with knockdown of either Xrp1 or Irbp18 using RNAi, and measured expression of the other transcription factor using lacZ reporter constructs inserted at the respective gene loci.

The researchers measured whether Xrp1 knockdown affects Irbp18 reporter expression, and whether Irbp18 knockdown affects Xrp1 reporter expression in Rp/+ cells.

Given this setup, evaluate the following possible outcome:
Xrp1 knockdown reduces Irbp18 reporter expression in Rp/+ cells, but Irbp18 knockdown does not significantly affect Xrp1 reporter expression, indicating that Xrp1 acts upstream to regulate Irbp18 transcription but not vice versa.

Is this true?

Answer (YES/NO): NO